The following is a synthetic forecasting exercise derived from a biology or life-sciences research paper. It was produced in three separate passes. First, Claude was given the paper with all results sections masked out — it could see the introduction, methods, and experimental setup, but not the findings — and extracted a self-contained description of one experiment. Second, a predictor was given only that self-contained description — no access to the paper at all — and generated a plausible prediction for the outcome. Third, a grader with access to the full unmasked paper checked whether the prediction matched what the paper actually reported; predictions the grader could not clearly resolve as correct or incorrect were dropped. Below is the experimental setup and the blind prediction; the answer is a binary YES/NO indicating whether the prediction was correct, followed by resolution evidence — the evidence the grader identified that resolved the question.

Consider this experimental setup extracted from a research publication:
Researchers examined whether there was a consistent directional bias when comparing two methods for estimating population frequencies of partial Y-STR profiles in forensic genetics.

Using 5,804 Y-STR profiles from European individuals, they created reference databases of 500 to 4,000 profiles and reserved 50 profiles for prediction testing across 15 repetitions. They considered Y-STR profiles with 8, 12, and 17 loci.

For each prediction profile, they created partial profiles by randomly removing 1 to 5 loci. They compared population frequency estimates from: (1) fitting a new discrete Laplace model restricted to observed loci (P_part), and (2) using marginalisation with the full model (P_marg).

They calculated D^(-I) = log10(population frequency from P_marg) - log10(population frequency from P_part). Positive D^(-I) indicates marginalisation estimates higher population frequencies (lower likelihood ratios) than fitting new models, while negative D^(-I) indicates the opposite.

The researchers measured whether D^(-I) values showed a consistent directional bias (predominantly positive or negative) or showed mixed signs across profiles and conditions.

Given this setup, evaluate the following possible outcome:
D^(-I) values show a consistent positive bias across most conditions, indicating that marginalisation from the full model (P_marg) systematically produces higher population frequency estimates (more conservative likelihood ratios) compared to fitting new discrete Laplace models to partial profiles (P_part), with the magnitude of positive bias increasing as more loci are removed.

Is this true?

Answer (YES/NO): NO